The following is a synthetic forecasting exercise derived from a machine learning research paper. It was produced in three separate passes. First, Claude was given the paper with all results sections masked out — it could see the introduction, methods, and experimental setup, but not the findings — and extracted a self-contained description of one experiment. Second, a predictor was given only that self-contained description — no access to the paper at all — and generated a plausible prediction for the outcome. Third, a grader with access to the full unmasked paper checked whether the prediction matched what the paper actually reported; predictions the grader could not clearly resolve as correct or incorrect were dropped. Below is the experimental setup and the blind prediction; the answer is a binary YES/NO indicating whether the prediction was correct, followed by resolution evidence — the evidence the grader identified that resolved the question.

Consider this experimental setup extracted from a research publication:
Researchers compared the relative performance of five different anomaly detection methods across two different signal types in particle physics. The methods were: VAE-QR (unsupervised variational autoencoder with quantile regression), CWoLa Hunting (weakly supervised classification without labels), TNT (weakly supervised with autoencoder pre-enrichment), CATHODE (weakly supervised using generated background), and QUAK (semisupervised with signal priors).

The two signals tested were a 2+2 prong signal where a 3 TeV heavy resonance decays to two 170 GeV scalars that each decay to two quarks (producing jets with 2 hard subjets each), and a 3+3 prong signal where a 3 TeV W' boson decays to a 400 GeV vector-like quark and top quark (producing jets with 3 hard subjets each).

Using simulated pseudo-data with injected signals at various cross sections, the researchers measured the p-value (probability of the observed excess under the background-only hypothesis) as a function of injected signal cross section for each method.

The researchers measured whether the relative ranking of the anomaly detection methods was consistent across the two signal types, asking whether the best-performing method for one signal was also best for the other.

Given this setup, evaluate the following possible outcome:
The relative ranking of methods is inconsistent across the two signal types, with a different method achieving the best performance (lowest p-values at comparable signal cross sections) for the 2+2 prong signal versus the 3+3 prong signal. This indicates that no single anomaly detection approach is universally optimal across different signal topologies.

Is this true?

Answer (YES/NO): YES